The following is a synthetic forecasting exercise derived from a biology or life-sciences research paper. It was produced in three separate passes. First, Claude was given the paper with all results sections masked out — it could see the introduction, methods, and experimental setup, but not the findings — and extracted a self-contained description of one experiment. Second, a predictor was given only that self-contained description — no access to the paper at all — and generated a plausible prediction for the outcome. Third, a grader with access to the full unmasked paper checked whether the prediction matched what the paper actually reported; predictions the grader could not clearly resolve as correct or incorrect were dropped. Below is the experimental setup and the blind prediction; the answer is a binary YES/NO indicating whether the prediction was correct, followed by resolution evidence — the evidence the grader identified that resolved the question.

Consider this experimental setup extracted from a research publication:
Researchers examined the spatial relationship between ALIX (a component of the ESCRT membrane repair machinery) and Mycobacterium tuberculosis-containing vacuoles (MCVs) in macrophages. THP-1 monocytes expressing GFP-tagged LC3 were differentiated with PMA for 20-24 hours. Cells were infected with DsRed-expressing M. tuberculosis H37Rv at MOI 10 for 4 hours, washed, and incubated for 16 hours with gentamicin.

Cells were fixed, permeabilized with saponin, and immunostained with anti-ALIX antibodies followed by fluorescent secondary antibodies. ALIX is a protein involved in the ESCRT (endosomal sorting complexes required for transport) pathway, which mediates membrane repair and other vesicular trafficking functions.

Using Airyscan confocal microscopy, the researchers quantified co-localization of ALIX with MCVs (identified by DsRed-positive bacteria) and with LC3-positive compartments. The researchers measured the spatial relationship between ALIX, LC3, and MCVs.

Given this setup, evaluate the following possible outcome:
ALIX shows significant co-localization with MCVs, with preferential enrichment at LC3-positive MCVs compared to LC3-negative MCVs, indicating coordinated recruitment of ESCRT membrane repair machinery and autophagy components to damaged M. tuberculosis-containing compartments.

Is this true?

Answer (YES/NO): NO